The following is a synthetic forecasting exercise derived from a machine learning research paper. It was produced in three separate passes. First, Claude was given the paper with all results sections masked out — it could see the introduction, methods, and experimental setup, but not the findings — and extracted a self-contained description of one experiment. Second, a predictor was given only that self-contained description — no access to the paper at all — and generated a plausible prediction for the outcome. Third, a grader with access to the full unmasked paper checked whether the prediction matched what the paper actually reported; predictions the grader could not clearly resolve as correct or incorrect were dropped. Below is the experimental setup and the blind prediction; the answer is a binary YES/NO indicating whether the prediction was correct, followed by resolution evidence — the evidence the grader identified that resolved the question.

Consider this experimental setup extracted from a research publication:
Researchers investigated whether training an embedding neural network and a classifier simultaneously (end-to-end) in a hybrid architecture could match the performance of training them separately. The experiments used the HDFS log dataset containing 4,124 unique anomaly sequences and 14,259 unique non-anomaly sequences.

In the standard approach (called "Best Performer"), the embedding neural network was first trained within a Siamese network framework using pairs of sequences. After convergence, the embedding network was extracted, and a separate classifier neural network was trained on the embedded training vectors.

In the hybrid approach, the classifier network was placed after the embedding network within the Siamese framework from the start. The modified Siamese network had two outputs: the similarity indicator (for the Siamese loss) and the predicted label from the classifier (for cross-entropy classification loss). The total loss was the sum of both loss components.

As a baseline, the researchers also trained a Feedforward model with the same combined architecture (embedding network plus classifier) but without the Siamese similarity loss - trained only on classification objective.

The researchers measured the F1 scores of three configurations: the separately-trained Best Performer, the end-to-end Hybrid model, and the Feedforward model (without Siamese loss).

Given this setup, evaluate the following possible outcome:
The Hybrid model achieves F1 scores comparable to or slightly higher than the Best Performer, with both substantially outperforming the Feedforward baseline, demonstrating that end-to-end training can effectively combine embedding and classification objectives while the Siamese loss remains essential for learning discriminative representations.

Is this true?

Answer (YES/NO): YES